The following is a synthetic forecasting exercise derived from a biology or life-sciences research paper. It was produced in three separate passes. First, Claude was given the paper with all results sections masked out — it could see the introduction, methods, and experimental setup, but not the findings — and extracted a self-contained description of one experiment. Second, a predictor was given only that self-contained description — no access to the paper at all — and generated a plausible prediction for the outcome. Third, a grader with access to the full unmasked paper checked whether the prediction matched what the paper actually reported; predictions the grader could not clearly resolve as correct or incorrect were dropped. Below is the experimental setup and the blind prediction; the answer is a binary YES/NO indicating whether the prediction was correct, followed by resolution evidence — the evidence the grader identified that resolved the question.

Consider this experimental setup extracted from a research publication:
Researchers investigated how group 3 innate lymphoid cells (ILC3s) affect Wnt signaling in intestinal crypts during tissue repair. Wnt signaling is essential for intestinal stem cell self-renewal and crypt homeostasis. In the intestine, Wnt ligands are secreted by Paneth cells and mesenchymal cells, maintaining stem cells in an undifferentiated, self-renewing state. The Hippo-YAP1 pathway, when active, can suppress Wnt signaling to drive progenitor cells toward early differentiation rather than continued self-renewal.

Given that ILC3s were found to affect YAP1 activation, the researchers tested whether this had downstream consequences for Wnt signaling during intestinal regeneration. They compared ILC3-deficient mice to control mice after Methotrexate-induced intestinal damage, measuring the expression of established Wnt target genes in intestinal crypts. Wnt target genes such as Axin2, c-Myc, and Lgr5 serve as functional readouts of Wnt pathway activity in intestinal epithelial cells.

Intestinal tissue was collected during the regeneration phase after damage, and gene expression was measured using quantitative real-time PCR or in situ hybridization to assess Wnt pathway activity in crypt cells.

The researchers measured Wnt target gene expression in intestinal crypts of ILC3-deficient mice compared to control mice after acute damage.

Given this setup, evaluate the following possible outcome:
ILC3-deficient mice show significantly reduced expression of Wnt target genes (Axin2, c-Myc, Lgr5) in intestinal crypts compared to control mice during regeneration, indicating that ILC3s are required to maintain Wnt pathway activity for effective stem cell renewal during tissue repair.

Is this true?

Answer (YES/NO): NO